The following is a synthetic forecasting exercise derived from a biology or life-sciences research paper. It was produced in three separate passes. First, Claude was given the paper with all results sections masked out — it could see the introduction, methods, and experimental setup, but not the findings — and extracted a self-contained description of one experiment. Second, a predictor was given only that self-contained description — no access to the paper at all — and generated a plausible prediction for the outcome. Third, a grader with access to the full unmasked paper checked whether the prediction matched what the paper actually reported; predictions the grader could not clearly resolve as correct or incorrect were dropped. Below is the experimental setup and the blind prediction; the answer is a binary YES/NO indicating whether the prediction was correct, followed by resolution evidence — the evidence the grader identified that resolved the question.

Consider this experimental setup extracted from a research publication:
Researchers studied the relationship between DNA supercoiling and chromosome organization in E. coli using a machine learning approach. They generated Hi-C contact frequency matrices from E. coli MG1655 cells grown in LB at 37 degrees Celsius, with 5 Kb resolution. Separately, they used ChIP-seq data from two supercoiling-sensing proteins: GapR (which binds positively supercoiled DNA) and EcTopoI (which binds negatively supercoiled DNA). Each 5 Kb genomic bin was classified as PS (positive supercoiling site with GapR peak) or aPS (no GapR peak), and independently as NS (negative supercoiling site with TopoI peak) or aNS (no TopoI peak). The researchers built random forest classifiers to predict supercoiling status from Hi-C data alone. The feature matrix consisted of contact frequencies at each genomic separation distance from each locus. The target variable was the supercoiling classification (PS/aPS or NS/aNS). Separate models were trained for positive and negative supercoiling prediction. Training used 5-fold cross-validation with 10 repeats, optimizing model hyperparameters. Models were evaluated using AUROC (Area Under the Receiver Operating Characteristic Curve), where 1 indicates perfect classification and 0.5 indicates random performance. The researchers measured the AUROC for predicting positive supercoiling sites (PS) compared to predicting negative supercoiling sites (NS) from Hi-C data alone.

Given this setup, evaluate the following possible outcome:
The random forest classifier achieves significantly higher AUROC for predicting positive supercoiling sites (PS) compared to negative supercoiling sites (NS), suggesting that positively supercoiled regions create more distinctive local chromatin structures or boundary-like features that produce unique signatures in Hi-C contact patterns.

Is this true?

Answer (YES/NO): YES